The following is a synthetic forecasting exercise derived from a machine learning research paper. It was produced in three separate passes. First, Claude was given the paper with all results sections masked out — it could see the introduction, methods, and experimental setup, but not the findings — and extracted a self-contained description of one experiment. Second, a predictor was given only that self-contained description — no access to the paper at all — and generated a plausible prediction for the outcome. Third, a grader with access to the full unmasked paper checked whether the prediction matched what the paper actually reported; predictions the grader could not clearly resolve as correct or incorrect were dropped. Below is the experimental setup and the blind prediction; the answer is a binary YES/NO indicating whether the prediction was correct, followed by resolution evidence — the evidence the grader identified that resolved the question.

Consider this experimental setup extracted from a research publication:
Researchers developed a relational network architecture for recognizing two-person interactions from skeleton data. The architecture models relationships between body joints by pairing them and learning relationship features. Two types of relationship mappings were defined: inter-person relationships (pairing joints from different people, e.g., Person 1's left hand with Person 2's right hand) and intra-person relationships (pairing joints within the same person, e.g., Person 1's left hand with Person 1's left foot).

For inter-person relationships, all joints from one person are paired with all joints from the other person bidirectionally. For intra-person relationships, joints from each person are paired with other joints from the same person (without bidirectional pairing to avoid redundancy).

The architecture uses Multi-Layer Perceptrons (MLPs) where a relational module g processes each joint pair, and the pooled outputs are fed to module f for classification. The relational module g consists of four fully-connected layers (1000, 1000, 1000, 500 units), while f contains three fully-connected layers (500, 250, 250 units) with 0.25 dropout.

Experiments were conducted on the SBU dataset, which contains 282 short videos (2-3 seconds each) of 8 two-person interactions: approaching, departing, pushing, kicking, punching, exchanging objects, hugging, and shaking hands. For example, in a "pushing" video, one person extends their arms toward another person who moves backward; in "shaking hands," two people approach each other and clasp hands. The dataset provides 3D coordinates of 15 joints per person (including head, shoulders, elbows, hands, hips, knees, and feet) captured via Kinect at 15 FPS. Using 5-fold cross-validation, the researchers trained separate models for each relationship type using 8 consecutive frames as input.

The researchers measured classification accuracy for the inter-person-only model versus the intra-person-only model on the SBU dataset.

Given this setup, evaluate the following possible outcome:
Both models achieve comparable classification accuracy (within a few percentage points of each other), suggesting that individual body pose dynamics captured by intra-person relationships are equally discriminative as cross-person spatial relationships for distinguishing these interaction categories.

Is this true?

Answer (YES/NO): NO